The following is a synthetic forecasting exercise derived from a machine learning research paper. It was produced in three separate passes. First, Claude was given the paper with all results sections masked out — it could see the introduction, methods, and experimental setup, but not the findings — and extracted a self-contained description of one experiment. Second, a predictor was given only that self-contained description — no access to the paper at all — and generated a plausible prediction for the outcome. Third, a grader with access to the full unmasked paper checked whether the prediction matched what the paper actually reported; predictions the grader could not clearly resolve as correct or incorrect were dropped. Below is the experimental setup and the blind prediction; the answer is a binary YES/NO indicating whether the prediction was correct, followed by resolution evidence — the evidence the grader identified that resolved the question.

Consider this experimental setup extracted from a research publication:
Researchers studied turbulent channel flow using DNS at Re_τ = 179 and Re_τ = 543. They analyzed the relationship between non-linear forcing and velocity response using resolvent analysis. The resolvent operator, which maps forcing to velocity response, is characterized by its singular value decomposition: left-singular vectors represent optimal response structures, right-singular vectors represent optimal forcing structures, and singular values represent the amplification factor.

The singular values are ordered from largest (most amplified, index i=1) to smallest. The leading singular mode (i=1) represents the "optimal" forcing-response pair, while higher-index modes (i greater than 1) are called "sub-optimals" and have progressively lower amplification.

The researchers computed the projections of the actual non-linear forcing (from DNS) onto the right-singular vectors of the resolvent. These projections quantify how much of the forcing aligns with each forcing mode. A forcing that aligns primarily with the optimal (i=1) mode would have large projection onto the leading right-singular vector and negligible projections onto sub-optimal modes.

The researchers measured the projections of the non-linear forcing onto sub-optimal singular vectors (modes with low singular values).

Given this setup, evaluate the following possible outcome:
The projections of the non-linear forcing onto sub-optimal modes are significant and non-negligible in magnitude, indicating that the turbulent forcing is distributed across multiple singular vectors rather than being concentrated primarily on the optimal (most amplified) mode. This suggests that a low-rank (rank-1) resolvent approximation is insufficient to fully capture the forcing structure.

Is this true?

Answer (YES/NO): YES